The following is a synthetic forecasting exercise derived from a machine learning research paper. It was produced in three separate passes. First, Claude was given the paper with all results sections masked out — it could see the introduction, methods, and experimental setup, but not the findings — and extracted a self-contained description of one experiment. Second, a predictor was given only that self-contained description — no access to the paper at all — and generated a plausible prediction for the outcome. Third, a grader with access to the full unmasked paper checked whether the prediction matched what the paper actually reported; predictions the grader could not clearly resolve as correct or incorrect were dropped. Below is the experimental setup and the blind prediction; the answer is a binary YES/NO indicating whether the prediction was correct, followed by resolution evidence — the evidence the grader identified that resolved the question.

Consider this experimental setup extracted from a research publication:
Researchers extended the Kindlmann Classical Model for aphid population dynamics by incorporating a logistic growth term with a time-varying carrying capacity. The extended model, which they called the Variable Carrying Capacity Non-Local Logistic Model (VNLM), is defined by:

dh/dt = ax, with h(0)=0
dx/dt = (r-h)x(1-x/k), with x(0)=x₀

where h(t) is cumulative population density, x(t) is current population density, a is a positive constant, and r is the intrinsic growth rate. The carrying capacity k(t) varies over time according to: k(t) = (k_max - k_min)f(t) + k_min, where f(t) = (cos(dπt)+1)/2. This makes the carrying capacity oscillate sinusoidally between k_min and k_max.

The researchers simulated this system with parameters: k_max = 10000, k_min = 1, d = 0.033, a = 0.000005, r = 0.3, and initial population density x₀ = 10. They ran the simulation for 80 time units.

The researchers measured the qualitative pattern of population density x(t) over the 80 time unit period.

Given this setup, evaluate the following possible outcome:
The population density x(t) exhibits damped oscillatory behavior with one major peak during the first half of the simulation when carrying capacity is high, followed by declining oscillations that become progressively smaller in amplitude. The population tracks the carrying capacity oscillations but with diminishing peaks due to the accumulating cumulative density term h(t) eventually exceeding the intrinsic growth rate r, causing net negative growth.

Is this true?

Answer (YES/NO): NO